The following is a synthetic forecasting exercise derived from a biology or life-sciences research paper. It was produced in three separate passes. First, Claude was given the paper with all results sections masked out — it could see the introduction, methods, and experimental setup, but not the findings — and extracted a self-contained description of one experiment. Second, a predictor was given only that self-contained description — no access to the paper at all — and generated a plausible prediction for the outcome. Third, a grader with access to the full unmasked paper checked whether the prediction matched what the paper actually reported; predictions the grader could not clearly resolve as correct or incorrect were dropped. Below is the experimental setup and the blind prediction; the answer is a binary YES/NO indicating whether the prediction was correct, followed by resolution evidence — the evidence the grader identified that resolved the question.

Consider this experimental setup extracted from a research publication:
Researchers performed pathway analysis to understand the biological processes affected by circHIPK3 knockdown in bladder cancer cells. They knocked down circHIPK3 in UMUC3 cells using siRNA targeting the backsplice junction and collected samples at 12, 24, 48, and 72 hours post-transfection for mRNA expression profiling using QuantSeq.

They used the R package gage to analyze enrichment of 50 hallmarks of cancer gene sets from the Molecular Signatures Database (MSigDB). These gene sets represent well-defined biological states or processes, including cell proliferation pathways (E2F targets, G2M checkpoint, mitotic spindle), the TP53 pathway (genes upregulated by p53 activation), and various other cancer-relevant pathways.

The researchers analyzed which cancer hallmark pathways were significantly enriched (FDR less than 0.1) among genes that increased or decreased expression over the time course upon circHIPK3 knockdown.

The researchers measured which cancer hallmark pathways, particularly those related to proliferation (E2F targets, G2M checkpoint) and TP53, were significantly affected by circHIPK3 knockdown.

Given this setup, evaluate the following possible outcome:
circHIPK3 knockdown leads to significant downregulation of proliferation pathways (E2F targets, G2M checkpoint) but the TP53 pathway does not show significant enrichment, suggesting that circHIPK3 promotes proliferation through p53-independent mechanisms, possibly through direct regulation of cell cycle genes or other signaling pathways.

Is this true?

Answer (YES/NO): NO